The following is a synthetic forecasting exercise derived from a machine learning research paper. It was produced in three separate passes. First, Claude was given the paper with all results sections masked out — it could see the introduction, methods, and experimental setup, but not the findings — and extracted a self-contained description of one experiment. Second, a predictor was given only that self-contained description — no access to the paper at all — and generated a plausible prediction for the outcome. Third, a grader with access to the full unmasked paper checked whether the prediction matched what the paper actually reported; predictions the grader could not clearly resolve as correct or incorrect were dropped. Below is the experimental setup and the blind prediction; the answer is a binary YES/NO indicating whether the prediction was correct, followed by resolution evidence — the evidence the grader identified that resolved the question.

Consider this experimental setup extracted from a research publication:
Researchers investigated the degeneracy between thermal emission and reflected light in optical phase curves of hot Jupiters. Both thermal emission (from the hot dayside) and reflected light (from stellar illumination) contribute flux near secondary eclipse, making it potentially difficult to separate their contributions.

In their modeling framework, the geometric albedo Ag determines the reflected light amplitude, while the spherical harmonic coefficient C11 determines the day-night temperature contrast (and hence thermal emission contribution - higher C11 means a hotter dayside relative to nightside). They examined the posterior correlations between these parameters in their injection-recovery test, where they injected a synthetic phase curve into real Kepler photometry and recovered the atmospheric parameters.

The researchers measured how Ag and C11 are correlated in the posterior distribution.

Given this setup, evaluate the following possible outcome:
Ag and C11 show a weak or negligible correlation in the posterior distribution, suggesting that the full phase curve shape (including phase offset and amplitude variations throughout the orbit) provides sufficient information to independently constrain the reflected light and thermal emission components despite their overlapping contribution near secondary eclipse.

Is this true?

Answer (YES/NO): NO